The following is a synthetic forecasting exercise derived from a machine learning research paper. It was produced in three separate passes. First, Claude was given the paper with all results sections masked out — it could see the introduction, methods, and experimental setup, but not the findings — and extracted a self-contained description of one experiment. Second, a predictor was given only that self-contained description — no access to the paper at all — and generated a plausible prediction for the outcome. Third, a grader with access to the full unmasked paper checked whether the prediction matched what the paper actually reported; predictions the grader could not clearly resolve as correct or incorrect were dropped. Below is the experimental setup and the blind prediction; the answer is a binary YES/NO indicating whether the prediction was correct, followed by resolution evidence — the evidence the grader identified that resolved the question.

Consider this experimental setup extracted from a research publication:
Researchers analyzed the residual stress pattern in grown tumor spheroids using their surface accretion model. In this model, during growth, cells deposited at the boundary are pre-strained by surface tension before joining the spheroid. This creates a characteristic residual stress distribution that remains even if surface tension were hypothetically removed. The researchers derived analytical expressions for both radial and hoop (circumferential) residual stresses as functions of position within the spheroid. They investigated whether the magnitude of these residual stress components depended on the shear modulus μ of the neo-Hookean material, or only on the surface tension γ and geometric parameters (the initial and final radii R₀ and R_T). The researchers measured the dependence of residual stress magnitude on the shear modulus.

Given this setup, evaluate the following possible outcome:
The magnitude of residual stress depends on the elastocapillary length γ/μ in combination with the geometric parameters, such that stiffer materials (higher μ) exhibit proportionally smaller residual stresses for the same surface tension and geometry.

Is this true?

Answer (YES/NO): NO